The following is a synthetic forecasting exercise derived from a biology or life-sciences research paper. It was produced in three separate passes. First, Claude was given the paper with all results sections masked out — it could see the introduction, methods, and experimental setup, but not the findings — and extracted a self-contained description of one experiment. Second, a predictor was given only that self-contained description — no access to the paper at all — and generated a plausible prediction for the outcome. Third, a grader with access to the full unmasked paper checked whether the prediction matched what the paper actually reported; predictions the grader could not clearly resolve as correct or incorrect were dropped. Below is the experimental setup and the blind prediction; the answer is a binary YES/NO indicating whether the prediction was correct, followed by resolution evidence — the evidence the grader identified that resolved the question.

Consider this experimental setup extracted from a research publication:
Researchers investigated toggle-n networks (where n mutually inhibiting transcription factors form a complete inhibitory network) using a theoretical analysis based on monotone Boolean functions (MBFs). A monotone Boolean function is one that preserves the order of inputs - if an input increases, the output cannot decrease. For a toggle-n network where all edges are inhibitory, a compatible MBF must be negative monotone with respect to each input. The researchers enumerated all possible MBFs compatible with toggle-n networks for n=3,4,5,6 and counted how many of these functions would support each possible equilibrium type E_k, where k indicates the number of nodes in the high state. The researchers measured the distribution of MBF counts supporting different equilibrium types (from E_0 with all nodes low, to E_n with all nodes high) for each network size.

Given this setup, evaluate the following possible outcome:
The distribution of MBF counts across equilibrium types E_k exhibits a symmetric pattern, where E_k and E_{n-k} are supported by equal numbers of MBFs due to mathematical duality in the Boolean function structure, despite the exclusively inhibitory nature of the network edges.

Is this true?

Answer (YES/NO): YES